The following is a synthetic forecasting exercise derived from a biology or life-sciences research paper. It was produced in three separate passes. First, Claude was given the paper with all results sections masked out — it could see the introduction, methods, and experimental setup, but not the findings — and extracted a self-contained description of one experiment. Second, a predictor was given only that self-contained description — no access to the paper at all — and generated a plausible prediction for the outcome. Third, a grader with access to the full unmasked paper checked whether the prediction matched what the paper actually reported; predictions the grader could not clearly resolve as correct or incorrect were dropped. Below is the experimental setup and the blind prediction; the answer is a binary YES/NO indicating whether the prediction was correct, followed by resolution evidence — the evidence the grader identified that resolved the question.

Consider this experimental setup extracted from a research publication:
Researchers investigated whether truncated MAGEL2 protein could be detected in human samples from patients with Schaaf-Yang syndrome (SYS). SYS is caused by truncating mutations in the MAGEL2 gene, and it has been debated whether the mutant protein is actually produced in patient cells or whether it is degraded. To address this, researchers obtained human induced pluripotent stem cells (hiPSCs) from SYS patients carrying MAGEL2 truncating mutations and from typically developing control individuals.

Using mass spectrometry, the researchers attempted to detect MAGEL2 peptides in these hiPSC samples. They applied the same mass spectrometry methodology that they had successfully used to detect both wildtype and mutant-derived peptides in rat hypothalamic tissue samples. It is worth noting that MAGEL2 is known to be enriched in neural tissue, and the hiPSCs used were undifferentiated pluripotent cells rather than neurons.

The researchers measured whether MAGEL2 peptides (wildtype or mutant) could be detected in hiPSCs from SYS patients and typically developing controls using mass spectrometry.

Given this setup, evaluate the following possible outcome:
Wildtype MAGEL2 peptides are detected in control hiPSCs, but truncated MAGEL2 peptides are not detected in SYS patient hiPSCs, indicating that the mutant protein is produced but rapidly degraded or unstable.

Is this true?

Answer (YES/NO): YES